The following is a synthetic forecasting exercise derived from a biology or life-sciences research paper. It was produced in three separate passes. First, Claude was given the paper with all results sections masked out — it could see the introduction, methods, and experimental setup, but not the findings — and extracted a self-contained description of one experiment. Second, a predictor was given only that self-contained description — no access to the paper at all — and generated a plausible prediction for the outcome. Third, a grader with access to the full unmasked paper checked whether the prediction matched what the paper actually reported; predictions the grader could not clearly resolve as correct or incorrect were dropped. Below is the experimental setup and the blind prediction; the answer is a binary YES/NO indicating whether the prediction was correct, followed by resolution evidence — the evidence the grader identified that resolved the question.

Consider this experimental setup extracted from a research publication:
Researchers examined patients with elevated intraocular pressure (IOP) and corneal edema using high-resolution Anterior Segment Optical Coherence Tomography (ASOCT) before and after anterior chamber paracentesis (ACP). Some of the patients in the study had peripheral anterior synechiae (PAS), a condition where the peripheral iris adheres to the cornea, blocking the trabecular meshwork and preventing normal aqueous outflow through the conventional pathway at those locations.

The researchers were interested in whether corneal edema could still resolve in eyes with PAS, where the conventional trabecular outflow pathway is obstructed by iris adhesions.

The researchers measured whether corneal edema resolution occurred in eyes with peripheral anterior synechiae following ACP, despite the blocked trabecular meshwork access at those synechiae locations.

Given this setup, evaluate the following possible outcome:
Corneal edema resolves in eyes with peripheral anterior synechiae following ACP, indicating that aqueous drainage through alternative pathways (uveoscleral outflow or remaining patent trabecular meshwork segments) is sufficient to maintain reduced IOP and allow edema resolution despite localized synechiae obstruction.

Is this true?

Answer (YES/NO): NO